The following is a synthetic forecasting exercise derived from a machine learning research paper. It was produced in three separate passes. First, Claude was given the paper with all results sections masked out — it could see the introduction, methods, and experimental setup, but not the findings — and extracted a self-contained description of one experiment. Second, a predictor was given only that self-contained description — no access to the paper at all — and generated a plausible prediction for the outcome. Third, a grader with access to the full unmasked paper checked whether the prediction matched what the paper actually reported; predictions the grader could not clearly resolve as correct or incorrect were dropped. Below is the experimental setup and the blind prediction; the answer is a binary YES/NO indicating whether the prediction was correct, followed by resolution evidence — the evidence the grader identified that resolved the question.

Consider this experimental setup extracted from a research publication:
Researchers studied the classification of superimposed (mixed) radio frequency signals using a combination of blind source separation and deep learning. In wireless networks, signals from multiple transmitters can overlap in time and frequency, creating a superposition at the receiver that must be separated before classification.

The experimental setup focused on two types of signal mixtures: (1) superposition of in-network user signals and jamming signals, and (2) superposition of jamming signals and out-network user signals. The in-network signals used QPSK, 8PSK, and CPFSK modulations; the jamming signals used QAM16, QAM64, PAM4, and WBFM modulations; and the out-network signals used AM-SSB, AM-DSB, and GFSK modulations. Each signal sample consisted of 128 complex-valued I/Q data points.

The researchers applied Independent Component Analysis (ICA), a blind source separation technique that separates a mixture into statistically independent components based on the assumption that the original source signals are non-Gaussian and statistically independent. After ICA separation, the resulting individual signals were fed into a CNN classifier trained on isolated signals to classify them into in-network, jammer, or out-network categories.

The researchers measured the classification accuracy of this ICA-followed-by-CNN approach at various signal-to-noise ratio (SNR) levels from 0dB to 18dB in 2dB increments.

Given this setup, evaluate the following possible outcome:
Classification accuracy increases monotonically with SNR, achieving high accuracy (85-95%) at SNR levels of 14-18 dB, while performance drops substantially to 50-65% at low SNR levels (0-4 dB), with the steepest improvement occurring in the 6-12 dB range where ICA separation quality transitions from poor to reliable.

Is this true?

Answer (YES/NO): NO